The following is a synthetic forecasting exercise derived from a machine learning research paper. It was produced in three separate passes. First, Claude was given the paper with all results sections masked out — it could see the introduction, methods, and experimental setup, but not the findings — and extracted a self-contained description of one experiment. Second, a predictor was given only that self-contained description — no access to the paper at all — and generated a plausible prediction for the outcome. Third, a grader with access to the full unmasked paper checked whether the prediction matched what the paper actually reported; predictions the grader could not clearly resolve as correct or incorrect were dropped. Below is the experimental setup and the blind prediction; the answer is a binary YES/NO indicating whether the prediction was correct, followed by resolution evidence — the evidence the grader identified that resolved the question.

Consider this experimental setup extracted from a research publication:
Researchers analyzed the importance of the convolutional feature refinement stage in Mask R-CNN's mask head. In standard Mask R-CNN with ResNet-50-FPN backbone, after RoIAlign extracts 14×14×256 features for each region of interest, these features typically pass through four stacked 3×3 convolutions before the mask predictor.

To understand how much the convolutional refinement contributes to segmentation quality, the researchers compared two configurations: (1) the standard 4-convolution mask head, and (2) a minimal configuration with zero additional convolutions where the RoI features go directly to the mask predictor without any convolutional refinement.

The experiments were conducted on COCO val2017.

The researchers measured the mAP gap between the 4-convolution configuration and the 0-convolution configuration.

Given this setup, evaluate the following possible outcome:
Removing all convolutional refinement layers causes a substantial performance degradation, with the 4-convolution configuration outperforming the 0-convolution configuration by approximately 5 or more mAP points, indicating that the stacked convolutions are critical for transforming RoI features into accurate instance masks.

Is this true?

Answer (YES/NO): NO